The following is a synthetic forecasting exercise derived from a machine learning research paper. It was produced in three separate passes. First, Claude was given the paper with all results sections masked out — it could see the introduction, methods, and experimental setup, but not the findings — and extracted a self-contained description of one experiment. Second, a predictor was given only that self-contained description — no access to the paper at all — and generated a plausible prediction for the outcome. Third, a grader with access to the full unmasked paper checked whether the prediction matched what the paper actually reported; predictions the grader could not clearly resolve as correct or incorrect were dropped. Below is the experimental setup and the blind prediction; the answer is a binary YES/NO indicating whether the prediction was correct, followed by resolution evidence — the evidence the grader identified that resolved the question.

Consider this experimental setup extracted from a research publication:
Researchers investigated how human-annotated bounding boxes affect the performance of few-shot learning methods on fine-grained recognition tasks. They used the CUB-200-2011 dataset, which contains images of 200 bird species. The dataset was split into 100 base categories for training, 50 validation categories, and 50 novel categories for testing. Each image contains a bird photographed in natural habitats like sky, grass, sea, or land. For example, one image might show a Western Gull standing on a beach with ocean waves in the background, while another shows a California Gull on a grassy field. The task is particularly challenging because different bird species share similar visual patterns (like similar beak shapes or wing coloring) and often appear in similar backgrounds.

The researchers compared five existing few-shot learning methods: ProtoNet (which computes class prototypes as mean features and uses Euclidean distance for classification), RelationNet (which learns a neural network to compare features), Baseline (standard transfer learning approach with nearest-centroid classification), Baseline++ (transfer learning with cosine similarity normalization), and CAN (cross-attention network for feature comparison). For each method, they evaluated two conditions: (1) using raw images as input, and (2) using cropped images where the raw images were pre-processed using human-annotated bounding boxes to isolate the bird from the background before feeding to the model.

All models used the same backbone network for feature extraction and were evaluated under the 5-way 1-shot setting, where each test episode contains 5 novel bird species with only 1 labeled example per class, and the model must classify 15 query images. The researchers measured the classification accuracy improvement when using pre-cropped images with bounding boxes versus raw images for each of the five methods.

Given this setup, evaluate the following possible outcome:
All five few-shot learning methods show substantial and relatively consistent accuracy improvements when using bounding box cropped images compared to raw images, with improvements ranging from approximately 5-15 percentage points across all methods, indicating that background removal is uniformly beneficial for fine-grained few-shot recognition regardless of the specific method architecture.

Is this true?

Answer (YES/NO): NO